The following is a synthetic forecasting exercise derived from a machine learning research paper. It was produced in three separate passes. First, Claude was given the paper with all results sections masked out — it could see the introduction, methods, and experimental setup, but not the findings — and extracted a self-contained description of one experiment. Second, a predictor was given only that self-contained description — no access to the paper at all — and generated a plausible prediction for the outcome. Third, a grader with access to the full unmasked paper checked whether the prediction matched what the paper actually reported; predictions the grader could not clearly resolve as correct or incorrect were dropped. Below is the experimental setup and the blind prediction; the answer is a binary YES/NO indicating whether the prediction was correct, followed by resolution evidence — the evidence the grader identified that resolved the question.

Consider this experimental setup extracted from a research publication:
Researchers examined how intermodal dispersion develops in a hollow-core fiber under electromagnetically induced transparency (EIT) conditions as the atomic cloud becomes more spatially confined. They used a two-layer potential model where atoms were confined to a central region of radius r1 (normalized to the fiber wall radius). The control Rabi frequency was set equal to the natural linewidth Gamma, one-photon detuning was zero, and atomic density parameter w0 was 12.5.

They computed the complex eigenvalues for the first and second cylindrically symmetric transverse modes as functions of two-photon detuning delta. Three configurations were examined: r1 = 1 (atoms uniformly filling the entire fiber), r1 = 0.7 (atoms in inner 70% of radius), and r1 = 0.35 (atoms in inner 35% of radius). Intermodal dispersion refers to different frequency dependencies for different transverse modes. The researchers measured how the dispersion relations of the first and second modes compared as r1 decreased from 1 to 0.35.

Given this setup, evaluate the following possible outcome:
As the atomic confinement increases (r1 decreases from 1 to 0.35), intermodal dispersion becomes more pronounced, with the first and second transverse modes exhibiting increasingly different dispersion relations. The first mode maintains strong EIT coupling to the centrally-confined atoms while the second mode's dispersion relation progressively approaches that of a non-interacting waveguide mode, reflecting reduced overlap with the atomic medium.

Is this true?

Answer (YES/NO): NO